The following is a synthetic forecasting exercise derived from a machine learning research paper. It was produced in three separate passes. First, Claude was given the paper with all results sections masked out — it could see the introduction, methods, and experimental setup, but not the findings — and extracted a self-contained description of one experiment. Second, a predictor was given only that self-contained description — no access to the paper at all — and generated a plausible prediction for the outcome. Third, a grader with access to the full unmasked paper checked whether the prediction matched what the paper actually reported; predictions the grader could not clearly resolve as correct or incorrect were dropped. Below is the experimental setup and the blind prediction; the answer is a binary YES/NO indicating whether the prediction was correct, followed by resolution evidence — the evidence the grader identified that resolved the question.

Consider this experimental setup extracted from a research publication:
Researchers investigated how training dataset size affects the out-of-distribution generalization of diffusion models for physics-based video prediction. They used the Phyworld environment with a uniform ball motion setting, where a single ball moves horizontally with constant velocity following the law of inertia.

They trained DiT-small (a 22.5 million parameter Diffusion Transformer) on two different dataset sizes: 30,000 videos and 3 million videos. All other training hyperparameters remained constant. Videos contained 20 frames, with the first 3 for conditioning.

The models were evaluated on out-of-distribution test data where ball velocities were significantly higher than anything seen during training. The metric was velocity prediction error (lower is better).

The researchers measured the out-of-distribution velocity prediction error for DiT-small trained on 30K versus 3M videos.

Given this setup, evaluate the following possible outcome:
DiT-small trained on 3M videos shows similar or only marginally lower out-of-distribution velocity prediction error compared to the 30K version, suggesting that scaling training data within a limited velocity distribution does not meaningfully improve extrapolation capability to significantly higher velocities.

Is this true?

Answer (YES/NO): NO